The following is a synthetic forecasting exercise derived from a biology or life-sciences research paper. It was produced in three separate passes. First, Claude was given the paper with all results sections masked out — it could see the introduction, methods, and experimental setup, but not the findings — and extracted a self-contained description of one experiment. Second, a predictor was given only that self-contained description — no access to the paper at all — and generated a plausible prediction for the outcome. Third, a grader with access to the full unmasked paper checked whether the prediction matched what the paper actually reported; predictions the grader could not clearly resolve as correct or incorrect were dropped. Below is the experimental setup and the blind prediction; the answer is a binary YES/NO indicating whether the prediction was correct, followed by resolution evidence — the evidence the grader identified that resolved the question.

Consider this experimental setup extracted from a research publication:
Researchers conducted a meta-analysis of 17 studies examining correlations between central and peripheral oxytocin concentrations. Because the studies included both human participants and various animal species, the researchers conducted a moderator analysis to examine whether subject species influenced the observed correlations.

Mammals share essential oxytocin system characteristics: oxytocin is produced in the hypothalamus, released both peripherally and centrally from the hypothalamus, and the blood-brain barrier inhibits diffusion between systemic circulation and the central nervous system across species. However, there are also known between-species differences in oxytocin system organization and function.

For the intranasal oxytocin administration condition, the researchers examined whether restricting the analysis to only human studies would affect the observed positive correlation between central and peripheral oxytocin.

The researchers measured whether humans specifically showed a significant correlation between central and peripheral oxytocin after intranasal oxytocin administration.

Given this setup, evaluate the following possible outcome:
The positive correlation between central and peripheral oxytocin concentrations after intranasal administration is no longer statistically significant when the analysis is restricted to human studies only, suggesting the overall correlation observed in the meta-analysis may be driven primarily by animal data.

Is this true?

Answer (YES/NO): NO